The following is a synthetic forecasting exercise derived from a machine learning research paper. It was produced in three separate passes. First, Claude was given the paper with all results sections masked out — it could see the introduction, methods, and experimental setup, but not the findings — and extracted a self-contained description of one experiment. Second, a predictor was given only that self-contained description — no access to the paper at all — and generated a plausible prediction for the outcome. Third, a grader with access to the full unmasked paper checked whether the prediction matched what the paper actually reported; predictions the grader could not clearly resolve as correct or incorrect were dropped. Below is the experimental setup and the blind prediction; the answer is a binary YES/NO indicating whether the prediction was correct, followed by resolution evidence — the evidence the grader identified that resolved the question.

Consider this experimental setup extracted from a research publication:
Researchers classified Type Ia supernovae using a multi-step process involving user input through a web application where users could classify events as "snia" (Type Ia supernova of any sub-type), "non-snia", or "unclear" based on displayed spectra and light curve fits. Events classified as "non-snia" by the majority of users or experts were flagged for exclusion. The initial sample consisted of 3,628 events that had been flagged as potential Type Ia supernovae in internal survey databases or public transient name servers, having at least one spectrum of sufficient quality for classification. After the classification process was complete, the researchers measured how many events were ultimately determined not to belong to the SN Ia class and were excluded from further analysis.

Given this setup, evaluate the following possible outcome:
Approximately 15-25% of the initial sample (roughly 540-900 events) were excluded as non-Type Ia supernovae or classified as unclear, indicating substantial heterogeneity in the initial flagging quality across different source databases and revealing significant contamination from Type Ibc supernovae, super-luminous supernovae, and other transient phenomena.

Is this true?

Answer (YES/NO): NO